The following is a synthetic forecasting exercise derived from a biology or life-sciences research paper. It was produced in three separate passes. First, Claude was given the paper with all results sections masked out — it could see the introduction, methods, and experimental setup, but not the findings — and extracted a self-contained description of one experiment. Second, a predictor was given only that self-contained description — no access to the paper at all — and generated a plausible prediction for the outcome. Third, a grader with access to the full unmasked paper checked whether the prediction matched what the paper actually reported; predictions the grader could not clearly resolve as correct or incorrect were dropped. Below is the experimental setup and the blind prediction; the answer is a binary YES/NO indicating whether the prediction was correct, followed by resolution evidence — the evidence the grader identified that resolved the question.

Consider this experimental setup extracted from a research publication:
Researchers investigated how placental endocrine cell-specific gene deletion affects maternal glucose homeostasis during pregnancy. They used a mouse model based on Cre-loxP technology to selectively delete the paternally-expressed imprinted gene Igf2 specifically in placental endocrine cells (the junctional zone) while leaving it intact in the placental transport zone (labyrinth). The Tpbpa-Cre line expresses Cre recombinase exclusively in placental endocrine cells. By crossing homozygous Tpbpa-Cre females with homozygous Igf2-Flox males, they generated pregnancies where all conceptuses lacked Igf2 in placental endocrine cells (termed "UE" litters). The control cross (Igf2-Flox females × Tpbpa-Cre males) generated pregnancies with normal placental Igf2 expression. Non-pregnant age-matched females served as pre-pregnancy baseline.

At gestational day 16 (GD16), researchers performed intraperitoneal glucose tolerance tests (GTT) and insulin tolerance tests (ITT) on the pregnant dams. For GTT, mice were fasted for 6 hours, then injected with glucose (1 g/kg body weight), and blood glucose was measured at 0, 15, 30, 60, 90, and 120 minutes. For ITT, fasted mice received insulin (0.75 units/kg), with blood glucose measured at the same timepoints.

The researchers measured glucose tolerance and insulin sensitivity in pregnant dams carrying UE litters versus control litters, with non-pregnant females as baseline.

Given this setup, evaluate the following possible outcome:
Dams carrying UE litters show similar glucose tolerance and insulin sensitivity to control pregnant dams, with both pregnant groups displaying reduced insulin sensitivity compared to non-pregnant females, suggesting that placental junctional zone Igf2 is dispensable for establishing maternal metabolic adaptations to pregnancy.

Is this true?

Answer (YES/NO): NO